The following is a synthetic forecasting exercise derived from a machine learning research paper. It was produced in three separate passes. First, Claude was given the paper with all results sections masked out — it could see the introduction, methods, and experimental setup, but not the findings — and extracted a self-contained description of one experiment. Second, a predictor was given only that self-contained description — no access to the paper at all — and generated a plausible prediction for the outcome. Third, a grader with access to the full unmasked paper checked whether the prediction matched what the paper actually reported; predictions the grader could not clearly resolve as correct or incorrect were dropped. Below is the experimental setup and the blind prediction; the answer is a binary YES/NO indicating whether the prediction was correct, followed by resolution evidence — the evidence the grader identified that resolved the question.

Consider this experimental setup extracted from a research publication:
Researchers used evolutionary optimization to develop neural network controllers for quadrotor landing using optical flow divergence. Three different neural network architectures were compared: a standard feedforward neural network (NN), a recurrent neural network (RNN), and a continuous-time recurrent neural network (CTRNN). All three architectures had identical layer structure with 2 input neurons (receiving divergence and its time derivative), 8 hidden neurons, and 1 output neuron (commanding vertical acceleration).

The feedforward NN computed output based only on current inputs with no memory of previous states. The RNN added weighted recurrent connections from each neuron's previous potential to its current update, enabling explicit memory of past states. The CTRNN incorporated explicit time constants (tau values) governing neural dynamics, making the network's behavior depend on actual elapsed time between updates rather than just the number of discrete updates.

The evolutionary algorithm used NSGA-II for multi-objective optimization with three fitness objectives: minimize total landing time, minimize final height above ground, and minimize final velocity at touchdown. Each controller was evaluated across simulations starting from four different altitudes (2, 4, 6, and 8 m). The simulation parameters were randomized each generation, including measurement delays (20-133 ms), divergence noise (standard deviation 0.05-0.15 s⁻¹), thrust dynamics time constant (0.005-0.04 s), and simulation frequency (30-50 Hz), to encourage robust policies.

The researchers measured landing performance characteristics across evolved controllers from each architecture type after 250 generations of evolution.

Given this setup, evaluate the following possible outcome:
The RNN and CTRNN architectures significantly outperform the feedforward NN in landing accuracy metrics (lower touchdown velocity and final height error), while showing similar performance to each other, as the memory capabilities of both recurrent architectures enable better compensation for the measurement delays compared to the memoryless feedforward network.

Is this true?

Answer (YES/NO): NO